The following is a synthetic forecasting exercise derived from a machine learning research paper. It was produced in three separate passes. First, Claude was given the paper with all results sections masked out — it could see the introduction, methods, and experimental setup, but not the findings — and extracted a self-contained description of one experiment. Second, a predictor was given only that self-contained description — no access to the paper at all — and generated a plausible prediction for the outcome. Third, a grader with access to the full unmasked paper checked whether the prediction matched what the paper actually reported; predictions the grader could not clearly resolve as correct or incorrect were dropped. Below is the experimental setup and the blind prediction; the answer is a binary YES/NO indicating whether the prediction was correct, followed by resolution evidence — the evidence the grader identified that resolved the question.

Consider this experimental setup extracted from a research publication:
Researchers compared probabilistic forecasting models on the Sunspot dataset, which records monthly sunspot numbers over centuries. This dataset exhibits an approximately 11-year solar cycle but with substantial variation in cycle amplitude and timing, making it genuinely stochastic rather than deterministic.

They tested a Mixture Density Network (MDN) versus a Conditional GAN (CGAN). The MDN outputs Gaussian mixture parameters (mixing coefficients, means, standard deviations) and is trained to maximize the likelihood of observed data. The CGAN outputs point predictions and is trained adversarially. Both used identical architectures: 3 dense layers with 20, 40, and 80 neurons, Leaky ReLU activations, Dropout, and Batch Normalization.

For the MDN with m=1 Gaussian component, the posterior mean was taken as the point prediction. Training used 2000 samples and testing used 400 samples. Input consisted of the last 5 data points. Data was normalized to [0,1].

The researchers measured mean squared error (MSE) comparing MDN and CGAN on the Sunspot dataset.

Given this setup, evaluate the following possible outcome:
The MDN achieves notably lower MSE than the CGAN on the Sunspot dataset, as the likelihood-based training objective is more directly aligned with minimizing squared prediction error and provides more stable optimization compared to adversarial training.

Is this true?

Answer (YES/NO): YES